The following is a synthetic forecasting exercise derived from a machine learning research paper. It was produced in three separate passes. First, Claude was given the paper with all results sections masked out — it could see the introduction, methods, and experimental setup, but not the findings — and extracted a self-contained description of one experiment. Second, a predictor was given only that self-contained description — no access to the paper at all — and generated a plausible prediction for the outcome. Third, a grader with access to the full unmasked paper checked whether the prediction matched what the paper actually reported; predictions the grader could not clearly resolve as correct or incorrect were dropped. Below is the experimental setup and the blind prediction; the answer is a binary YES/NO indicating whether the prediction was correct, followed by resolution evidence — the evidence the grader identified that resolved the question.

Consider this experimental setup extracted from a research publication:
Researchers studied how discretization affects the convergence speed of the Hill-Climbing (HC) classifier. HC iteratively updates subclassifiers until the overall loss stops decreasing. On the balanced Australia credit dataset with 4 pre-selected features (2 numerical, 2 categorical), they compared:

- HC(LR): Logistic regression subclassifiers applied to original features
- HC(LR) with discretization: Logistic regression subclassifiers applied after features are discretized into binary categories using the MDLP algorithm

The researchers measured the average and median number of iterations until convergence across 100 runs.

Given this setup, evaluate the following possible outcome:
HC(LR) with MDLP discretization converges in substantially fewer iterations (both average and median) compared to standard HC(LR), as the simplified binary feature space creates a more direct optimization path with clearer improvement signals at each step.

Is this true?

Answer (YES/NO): YES